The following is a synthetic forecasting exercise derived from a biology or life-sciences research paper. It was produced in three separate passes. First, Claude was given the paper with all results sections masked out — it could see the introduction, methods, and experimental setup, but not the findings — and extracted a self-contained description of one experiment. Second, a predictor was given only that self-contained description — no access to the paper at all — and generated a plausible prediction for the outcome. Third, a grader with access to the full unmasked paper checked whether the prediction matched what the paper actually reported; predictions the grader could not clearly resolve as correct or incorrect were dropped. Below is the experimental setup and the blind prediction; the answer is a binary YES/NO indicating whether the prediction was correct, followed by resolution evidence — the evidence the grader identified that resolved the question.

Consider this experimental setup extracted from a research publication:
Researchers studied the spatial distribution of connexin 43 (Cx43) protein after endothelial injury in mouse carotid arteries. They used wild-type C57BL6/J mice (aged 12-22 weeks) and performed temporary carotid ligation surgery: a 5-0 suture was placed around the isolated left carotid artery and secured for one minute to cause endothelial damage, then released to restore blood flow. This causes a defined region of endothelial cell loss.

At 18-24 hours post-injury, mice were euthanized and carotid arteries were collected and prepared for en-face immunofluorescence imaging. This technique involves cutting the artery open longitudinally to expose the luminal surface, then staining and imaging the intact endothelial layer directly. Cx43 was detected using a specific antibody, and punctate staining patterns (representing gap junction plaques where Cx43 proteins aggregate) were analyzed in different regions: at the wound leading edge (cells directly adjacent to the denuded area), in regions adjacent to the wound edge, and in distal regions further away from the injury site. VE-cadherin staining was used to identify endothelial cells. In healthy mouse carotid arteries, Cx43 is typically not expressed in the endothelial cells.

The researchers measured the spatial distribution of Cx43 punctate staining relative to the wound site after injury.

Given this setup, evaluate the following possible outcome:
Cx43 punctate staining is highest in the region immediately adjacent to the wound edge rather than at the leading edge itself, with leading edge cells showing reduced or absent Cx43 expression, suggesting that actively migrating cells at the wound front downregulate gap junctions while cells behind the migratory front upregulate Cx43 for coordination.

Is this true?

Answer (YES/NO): NO